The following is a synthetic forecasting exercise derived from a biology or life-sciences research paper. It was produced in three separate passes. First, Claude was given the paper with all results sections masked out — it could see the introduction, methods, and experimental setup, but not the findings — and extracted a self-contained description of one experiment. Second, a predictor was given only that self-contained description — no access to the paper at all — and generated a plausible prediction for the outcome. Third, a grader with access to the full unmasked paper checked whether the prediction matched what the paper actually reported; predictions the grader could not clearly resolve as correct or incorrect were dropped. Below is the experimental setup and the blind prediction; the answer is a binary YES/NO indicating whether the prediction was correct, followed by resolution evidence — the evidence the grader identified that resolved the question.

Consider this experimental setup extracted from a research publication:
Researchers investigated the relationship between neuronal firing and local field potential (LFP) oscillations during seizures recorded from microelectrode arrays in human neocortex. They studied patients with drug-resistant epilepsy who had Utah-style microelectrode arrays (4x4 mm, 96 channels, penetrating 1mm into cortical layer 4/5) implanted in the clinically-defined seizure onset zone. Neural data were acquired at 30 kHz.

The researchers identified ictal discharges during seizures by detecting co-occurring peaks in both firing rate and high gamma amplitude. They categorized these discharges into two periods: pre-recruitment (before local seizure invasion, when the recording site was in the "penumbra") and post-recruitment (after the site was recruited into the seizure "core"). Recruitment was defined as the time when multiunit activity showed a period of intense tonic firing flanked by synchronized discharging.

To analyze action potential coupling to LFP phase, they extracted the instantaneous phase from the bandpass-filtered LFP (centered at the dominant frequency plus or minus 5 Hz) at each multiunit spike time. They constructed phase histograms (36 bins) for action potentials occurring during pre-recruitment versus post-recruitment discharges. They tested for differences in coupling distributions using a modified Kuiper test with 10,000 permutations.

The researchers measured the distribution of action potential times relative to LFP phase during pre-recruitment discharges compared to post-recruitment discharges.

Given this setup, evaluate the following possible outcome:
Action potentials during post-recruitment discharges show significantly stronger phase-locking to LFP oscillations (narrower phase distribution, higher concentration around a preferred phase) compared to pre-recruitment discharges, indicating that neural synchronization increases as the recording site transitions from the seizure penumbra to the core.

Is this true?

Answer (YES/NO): NO